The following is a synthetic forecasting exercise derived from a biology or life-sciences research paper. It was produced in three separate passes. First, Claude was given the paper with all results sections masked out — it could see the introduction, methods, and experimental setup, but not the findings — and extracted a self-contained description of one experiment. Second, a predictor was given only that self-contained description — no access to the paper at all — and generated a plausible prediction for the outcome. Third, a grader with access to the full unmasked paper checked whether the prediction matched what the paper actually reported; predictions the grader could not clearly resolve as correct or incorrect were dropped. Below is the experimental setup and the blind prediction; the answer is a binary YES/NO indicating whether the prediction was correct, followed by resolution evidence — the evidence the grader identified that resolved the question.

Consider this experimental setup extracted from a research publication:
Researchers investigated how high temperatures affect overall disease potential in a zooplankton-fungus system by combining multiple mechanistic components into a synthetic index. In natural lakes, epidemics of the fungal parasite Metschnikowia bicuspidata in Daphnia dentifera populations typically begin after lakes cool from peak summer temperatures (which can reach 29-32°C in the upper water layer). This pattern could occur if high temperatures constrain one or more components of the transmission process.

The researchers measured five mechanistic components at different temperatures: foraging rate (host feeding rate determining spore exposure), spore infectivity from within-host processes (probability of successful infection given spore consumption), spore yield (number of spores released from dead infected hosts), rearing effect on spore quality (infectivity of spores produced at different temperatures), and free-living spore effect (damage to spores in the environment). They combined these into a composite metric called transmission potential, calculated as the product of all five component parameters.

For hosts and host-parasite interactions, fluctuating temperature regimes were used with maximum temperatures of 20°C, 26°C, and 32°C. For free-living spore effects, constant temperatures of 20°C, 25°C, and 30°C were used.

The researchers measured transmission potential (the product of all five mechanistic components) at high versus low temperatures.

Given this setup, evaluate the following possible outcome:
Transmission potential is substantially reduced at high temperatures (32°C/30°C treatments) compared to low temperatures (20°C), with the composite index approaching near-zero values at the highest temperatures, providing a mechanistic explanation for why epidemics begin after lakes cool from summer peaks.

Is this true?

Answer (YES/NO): NO